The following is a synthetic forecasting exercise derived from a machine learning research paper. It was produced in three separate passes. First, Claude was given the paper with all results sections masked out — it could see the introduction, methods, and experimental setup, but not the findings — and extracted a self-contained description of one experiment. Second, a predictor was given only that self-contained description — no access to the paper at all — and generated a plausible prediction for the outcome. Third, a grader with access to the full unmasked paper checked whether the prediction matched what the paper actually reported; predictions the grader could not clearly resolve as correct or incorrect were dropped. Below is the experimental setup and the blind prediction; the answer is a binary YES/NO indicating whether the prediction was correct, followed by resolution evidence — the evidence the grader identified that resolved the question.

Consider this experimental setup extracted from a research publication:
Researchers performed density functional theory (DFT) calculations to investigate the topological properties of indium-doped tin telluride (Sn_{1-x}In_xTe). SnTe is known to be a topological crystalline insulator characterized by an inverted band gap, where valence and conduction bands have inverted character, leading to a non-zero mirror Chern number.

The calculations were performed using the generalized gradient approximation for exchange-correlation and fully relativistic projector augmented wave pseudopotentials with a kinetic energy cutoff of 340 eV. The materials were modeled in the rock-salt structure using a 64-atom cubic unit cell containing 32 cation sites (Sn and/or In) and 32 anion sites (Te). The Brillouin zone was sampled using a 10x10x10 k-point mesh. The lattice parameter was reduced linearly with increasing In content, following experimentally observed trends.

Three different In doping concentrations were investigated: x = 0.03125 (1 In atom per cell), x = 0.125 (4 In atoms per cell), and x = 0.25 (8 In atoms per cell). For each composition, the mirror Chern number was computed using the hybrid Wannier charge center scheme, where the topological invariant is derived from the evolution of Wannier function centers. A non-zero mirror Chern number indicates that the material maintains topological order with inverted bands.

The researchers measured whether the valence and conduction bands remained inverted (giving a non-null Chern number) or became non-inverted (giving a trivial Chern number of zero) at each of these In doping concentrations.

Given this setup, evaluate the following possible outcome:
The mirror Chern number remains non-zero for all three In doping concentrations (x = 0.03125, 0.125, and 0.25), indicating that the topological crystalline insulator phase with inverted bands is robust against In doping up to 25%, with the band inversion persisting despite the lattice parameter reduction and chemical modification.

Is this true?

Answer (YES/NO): YES